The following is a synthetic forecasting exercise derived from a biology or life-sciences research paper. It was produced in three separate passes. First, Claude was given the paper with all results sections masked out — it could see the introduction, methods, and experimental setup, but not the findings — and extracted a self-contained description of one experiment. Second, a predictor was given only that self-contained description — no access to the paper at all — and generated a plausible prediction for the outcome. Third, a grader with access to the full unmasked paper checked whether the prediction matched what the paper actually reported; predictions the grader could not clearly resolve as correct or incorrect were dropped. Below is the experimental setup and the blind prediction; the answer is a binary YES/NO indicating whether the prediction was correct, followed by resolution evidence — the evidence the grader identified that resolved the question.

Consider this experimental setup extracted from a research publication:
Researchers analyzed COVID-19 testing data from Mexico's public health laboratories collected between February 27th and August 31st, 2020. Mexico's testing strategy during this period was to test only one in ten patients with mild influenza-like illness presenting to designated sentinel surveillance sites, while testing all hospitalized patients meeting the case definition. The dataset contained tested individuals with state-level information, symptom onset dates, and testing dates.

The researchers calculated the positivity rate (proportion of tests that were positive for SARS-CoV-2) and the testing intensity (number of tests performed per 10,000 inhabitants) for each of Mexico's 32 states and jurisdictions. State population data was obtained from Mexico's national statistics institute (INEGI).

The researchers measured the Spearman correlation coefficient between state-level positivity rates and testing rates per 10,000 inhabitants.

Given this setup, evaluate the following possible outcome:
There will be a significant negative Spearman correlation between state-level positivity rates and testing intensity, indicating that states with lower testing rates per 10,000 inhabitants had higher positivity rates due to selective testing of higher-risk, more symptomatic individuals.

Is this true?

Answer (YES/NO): NO